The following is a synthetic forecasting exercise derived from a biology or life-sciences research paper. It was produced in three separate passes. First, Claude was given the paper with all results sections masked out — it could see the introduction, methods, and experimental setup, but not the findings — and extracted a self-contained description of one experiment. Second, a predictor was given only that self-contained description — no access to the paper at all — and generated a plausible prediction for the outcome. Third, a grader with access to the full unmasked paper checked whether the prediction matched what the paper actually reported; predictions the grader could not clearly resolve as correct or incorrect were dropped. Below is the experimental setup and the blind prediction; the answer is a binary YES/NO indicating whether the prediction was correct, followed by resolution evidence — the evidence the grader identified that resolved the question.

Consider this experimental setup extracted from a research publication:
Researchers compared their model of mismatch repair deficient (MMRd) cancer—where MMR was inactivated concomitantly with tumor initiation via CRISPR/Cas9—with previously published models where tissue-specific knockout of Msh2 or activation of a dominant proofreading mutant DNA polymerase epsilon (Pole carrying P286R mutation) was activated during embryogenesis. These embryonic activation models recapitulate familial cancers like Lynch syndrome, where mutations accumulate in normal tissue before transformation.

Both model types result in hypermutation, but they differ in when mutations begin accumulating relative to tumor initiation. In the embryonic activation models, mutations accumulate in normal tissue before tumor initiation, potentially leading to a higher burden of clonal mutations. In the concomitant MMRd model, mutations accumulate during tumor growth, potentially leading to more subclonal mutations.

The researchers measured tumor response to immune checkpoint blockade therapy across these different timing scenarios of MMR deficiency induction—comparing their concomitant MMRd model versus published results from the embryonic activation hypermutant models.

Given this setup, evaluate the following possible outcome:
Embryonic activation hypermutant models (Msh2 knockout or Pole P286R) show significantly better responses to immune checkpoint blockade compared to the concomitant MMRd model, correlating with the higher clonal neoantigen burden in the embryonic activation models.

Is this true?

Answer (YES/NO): YES